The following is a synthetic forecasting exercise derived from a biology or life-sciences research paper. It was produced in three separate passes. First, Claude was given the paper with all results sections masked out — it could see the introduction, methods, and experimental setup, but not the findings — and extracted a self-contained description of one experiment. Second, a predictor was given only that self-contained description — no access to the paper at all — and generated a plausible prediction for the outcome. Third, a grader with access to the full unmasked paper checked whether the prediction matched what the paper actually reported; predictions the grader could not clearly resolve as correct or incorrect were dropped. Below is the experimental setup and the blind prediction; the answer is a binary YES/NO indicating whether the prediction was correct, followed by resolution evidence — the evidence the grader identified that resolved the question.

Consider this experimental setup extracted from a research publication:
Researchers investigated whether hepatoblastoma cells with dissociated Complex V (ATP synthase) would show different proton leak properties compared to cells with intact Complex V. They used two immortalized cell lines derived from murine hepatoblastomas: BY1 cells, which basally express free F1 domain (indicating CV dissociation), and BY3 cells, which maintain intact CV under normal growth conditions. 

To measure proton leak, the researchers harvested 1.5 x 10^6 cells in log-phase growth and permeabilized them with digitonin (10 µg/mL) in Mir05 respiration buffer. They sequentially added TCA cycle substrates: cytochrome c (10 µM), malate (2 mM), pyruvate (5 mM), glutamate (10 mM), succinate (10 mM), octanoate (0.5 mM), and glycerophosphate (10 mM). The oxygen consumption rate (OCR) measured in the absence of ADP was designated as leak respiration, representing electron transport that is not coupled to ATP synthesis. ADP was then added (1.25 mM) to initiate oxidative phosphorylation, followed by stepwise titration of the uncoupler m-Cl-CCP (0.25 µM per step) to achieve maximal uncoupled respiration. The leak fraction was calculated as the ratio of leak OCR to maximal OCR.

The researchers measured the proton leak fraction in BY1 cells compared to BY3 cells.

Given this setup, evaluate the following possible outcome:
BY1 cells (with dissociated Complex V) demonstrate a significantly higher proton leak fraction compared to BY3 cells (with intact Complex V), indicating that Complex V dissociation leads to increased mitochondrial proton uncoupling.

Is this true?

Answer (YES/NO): YES